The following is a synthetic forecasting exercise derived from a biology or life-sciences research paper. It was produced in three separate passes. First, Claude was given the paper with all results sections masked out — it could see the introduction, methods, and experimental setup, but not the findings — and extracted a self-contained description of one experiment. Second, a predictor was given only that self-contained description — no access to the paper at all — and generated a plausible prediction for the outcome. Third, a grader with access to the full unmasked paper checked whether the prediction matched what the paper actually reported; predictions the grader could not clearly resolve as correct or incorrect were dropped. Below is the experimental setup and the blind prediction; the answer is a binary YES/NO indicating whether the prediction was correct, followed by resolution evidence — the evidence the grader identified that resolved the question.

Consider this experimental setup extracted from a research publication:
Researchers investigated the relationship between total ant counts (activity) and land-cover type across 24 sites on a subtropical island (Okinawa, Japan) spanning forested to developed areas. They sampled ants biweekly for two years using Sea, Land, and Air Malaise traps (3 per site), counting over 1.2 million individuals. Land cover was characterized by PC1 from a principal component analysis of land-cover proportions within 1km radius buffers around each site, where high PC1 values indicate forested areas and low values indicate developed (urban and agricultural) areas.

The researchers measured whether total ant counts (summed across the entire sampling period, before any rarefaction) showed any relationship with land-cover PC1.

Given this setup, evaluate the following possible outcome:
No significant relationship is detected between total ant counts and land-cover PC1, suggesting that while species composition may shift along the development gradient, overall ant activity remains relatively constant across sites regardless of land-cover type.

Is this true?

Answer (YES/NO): NO